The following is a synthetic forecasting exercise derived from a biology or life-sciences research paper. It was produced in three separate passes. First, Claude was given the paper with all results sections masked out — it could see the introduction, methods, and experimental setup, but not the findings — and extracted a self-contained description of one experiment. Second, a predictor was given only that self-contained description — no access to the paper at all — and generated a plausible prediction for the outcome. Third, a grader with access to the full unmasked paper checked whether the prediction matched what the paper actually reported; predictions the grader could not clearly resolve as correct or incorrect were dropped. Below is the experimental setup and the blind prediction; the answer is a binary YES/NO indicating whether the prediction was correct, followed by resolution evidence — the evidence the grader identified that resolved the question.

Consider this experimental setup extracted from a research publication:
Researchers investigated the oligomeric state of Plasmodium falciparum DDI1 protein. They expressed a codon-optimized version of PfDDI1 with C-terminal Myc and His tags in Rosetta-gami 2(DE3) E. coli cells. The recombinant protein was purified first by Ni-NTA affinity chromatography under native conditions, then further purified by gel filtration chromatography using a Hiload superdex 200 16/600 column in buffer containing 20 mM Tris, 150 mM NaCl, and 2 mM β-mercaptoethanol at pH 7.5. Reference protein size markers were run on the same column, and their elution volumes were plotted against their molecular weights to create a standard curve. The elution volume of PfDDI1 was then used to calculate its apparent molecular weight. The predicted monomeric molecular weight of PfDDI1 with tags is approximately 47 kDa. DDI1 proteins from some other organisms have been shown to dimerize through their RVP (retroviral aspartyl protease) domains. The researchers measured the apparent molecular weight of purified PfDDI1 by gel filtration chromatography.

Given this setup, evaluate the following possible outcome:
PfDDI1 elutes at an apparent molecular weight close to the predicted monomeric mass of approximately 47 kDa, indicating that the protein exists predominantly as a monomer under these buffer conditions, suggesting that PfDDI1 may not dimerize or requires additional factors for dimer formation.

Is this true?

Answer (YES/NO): NO